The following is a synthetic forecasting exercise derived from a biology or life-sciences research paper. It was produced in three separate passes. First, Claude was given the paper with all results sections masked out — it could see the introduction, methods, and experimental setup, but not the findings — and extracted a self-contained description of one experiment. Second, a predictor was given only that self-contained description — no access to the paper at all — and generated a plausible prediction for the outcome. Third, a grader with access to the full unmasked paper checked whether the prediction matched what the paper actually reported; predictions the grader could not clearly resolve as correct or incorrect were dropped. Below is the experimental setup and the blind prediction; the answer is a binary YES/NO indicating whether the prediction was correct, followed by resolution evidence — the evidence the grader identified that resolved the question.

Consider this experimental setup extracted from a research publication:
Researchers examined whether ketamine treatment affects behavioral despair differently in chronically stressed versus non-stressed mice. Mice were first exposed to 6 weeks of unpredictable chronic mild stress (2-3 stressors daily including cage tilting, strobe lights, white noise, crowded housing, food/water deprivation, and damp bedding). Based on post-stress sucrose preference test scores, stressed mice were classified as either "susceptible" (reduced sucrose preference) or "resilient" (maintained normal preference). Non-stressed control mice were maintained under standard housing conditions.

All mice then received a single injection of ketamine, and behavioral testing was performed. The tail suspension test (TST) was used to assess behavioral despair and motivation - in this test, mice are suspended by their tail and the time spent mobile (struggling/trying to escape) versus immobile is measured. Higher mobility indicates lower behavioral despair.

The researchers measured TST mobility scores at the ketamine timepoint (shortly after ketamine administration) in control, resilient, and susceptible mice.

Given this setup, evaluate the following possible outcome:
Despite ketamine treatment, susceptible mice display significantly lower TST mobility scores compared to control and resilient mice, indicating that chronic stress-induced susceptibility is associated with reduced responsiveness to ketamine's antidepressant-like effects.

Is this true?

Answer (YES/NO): NO